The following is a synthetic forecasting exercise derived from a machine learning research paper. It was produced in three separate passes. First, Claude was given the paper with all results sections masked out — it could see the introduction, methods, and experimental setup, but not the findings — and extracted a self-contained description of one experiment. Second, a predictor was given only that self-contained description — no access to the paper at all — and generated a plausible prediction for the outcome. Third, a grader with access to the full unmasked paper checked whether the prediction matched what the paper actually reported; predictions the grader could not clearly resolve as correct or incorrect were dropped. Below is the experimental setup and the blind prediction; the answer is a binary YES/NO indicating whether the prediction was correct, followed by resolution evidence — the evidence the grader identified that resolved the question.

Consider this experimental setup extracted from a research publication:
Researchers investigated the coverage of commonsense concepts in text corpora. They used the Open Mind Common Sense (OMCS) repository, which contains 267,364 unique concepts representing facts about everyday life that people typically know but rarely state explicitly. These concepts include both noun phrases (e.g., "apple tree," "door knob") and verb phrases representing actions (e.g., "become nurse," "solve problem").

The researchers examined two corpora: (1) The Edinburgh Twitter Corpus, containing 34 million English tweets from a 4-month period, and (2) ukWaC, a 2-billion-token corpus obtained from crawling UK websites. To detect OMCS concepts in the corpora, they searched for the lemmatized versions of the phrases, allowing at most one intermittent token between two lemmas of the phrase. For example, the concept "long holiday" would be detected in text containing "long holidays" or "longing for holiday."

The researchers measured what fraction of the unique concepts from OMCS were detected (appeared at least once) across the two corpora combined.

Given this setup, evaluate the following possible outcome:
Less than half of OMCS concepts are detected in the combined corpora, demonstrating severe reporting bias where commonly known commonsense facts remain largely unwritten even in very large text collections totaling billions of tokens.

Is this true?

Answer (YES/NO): NO